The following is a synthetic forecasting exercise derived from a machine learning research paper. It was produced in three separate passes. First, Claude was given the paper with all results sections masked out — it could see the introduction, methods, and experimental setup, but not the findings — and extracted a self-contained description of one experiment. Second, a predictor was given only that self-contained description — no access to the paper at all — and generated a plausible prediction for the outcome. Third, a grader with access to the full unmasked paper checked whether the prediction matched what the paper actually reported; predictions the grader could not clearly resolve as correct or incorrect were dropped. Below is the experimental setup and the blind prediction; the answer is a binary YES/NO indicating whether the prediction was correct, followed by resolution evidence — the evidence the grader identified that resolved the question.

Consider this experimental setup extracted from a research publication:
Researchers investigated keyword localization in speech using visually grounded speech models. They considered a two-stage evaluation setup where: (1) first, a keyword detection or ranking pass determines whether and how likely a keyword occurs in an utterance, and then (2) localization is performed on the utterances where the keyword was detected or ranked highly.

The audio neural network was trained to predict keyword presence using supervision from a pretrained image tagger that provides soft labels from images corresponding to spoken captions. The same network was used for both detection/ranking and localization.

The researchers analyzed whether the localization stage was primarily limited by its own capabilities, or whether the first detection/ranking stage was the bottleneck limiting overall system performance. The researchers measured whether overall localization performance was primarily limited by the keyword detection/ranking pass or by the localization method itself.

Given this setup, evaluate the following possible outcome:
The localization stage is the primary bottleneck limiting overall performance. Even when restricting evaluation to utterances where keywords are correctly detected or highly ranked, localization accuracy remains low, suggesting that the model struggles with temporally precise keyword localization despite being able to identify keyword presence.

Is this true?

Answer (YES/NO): NO